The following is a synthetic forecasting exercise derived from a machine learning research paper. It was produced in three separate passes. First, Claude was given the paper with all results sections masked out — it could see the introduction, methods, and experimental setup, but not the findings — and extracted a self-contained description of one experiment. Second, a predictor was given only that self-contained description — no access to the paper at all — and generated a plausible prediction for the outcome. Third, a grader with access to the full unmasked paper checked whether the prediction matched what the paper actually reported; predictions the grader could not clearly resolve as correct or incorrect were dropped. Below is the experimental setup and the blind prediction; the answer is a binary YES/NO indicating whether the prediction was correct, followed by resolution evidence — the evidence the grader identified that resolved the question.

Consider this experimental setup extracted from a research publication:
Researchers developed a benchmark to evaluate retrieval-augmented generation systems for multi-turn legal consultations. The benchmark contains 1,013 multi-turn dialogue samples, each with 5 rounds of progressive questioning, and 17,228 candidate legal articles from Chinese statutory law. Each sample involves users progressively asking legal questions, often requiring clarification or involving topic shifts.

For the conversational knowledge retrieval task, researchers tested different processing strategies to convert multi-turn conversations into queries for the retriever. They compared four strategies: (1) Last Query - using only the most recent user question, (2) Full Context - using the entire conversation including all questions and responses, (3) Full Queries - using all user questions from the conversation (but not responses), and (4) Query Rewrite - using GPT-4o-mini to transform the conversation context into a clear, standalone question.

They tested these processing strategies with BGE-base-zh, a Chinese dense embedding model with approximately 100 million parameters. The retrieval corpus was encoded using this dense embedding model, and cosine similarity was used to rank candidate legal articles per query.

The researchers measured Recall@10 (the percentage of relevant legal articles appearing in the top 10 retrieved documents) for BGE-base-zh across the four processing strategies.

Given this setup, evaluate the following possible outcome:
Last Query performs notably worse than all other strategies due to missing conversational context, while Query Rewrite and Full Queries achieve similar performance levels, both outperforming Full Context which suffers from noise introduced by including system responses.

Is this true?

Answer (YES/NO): NO